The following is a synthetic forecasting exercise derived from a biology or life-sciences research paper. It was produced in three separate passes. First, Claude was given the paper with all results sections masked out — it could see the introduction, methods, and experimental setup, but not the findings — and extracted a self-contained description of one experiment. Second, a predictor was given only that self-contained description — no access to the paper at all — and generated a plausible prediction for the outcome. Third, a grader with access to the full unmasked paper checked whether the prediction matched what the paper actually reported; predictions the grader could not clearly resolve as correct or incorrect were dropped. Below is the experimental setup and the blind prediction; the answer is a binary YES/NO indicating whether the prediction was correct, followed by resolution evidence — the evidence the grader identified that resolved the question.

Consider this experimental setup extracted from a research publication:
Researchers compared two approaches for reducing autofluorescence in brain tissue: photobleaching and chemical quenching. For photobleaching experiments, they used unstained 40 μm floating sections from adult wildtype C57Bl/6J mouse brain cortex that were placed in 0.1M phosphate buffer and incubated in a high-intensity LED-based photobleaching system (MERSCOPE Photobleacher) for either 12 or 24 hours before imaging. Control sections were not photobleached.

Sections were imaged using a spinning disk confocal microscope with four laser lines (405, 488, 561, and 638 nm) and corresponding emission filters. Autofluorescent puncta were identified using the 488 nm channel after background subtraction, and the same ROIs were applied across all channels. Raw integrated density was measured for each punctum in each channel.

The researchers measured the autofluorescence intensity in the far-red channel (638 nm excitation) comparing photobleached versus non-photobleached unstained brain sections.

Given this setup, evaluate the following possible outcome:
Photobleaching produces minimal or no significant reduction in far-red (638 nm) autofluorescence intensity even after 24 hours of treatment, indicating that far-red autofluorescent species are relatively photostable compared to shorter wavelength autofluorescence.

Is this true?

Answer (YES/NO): NO